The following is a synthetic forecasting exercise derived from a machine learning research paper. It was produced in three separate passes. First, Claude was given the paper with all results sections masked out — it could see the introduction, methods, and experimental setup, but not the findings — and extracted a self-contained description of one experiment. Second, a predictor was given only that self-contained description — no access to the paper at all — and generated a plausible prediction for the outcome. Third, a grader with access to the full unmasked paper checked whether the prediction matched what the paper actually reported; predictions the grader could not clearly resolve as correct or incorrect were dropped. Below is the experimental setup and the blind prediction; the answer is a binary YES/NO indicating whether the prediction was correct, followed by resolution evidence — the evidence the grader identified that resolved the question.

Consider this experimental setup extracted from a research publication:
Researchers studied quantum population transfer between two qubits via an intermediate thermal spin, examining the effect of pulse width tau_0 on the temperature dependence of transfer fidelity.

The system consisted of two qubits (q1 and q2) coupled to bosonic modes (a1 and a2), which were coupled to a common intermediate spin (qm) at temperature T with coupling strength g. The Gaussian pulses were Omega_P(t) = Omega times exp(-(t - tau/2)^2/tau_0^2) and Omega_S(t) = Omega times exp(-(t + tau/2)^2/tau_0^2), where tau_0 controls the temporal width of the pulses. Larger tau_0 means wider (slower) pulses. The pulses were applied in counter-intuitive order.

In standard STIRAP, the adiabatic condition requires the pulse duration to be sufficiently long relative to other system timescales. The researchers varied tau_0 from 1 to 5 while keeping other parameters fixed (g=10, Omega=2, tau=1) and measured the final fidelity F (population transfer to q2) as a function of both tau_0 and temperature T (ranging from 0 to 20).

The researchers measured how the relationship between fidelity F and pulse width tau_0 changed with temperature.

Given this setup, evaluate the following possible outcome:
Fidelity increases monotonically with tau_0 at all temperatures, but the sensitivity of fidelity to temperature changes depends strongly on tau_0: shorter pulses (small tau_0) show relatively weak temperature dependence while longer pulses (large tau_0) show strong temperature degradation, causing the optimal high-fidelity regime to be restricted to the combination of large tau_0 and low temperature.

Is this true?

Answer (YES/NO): NO